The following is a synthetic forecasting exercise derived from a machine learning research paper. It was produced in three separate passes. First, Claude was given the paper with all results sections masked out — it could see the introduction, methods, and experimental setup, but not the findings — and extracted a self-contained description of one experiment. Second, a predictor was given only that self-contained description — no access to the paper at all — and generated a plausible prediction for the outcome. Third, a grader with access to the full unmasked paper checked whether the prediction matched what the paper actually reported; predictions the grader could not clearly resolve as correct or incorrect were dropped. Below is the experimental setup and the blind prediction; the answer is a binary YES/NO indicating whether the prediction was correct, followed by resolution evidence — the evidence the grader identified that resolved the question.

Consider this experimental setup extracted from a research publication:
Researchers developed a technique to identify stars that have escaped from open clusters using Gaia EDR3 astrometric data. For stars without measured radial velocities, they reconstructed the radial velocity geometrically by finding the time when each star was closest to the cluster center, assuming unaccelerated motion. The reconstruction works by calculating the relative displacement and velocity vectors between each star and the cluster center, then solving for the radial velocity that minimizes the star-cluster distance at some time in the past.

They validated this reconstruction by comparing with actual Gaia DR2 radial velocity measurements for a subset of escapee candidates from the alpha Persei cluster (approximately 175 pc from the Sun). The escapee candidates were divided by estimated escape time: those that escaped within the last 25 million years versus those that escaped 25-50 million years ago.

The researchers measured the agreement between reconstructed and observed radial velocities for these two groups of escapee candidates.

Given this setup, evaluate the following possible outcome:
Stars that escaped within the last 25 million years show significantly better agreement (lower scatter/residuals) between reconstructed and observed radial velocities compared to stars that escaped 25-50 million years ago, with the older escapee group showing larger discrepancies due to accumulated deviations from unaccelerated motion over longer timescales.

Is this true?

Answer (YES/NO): YES